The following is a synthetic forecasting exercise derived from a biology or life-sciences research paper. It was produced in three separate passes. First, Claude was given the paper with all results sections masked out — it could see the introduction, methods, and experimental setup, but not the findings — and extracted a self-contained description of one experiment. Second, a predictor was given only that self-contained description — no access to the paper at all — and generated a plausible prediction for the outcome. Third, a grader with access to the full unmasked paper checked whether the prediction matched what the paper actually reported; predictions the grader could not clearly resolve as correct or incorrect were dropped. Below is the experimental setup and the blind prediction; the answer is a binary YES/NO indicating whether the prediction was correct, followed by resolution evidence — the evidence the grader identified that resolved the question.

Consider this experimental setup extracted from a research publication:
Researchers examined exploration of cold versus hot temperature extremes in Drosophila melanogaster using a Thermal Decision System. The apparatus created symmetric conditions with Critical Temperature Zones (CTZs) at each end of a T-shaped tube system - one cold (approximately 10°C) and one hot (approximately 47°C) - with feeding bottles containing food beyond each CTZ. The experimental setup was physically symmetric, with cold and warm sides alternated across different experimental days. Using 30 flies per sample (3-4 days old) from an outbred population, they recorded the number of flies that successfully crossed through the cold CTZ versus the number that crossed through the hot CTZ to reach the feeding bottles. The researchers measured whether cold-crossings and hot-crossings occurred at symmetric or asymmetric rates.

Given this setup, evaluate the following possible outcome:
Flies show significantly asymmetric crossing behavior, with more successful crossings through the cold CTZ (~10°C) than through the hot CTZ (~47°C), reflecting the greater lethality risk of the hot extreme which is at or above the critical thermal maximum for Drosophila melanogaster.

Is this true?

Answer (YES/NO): YES